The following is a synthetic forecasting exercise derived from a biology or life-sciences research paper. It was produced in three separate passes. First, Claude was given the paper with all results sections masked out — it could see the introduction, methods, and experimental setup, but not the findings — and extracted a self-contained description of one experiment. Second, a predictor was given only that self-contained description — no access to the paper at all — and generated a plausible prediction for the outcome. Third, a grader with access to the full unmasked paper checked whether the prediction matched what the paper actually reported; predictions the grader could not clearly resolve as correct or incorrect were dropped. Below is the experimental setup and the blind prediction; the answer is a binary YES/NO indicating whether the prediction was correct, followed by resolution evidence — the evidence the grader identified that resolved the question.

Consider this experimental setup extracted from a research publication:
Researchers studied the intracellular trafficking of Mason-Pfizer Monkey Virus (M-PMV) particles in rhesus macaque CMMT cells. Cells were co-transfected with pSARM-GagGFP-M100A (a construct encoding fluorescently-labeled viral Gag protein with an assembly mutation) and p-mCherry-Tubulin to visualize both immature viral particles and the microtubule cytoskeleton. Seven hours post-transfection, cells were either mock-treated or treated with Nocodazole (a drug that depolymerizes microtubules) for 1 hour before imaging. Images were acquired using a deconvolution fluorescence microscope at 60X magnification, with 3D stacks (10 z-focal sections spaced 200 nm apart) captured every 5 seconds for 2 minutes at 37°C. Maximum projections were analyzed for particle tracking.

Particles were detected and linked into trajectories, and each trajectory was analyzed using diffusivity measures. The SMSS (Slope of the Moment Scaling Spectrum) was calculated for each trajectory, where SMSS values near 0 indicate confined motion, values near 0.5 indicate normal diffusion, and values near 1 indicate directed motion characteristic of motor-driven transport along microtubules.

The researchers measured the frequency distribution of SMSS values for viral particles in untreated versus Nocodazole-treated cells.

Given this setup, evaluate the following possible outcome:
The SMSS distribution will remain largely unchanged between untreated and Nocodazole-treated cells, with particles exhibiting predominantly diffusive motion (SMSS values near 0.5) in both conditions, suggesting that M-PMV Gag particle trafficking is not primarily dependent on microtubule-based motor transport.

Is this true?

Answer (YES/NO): NO